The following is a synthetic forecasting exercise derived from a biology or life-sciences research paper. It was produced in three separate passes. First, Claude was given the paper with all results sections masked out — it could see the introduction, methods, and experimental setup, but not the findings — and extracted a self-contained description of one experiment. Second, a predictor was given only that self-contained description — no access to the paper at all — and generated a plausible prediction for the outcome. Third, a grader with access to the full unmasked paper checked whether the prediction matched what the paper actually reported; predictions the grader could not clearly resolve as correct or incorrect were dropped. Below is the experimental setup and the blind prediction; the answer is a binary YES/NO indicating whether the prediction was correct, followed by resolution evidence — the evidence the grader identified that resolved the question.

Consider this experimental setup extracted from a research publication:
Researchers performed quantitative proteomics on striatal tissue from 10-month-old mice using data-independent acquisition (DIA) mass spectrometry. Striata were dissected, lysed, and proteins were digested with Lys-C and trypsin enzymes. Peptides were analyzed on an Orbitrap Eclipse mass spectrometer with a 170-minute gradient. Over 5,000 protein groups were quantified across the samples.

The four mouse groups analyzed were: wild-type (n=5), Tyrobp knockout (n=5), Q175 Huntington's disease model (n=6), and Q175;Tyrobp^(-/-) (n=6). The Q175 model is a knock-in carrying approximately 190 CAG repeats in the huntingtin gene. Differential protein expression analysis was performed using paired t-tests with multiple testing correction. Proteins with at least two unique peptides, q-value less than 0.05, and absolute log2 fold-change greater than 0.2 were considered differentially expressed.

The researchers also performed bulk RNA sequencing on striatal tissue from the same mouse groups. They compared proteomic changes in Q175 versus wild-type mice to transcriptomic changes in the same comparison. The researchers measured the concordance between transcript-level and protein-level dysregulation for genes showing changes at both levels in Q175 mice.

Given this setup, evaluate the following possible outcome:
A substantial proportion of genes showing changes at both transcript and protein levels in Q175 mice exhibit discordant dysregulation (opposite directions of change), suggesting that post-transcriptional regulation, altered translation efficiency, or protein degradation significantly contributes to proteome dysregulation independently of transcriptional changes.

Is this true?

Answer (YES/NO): NO